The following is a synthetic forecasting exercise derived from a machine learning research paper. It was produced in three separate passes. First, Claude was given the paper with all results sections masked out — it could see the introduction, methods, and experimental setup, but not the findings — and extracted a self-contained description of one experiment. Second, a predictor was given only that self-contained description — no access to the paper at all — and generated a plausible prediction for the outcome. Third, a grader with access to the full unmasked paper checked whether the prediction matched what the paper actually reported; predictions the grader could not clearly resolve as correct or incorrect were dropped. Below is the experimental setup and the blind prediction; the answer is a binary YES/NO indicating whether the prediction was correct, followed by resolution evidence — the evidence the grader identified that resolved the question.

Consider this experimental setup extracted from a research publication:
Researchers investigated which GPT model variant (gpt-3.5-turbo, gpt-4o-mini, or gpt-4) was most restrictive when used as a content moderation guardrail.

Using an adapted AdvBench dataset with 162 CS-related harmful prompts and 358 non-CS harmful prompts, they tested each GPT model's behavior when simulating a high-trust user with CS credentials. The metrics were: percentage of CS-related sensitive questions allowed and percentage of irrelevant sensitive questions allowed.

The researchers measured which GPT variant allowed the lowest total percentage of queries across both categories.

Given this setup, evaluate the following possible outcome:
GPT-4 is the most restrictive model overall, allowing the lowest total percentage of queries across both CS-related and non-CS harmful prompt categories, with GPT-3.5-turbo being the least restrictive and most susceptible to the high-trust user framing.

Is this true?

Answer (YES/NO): NO